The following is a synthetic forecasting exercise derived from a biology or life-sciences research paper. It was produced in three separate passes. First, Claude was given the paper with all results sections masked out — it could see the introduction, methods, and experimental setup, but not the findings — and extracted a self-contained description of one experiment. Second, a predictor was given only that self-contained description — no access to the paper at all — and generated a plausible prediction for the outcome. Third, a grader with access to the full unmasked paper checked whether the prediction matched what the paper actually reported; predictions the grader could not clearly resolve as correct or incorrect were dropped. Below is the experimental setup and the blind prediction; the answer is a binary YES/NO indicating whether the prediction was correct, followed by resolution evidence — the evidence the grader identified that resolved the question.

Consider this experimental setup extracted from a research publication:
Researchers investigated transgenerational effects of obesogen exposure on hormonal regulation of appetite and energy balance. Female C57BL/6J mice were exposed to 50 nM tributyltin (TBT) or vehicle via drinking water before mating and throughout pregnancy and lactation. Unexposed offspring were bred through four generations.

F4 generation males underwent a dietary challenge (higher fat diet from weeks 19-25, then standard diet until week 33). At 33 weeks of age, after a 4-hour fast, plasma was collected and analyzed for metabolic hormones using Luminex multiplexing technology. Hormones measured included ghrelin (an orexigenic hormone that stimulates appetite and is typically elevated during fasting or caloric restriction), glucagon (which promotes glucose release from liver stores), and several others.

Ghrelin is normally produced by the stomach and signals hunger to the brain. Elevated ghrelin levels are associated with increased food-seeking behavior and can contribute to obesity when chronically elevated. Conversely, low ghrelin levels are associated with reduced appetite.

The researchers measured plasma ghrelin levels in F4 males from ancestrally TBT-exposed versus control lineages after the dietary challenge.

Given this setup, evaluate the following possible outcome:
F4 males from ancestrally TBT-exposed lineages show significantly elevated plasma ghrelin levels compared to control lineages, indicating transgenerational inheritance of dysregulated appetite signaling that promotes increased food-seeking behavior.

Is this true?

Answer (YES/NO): NO